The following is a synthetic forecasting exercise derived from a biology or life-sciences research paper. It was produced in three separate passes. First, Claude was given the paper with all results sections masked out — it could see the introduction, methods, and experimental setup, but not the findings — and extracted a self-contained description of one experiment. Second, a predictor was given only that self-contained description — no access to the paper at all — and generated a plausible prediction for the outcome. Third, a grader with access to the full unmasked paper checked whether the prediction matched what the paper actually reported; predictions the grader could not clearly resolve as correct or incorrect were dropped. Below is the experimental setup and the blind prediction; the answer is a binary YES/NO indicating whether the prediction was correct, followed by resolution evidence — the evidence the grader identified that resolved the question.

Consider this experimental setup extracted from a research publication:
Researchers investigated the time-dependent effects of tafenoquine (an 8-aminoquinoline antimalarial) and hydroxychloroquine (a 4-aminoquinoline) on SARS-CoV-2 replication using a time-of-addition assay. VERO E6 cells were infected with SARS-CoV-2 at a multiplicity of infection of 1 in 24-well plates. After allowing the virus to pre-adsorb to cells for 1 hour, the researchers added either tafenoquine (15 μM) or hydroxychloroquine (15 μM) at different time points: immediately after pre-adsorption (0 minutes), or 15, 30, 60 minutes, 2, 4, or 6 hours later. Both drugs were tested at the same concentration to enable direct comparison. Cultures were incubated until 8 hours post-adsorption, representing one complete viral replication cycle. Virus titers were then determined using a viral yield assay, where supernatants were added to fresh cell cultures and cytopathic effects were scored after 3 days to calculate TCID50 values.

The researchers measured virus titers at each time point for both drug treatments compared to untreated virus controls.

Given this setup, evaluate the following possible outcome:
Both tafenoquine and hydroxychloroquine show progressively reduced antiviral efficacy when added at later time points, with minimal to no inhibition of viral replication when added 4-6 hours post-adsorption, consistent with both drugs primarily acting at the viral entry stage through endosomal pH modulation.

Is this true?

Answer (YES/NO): NO